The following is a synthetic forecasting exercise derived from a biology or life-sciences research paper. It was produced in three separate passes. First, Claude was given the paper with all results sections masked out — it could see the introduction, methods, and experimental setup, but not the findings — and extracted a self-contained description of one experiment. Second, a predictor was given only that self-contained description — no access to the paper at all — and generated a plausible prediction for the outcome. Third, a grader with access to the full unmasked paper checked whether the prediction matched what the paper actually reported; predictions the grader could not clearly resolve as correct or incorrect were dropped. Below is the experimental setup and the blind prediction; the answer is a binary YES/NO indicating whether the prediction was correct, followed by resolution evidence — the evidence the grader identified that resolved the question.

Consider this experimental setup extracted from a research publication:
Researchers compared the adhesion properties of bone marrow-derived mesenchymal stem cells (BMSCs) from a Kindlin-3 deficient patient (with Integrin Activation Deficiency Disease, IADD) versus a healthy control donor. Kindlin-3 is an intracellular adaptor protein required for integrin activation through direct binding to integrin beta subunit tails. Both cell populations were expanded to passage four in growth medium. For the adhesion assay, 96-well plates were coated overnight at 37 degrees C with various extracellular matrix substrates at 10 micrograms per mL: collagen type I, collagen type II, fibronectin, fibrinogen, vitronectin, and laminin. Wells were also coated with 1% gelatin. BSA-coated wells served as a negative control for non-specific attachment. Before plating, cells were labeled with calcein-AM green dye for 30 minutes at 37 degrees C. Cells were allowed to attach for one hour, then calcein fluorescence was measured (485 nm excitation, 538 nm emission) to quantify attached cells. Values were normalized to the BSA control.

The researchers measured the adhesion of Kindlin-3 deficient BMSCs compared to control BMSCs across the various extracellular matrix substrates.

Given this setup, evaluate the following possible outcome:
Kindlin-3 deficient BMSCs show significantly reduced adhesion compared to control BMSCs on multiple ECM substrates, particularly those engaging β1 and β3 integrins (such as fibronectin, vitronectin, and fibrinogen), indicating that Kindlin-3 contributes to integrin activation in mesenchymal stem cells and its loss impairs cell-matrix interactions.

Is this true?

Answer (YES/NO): YES